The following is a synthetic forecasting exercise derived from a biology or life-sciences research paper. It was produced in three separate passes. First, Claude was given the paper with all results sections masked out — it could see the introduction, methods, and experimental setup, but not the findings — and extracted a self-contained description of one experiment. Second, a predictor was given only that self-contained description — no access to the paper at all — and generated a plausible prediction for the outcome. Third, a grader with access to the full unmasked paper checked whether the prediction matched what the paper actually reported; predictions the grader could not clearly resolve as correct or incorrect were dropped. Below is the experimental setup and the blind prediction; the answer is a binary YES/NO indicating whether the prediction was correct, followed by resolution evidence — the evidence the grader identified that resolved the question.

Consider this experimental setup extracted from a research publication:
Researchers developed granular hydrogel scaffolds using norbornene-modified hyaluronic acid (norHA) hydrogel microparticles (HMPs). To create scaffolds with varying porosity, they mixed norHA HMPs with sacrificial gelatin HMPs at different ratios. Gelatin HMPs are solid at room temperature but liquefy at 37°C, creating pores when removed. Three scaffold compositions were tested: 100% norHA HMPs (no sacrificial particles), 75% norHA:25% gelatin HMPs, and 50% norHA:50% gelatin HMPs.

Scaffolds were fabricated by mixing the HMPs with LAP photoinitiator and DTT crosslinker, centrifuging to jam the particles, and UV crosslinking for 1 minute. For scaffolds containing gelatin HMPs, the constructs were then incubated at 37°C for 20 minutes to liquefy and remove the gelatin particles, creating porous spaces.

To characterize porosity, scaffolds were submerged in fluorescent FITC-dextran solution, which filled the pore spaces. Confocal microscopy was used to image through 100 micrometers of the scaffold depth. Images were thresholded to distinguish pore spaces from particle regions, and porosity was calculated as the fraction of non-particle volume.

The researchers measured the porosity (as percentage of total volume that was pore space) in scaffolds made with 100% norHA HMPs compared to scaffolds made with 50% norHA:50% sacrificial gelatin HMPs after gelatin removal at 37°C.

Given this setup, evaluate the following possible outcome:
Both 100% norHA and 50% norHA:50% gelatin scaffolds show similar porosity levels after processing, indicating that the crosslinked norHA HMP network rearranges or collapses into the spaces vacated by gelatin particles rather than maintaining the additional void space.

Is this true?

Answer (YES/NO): NO